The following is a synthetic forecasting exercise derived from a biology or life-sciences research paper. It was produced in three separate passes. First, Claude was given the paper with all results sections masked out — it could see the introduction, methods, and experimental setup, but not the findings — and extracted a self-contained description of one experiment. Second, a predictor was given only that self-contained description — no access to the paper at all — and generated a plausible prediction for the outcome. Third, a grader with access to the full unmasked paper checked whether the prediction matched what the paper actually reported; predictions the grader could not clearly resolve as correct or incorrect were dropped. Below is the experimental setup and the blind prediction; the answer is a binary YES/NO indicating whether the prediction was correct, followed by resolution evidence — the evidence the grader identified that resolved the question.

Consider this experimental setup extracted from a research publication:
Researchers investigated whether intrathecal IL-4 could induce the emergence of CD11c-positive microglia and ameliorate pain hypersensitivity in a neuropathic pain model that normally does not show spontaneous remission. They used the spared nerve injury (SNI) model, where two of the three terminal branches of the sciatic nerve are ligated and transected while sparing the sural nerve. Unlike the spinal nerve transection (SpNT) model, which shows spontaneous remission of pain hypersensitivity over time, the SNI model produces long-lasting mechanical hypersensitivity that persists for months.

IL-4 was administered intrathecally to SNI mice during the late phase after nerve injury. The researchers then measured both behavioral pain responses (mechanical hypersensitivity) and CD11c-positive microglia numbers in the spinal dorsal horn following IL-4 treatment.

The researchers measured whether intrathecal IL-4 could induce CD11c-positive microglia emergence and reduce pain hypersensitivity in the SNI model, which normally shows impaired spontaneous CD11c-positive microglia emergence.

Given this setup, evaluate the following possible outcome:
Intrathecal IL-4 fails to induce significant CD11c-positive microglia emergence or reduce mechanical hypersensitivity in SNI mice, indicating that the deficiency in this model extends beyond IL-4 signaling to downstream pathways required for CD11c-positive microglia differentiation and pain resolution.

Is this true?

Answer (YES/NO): NO